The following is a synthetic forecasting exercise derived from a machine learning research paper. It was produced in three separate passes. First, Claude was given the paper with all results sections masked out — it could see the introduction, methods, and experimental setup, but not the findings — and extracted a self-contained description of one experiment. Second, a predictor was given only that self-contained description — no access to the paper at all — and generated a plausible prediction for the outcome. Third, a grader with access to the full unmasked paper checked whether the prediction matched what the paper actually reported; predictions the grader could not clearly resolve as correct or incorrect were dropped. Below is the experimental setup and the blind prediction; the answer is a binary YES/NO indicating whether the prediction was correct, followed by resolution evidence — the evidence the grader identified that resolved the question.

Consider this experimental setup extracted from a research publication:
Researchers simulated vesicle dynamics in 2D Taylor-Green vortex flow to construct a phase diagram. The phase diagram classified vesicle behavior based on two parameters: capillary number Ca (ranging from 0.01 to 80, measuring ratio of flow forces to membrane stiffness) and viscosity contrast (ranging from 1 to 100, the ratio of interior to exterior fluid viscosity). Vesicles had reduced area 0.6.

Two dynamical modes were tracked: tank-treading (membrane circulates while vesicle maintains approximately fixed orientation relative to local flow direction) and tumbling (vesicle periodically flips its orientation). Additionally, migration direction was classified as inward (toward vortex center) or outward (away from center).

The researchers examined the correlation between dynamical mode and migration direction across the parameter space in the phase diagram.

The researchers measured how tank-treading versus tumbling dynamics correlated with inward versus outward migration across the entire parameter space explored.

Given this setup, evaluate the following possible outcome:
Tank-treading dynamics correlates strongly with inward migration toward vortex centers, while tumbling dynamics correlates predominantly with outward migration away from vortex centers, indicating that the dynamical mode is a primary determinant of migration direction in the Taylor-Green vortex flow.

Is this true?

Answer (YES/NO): YES